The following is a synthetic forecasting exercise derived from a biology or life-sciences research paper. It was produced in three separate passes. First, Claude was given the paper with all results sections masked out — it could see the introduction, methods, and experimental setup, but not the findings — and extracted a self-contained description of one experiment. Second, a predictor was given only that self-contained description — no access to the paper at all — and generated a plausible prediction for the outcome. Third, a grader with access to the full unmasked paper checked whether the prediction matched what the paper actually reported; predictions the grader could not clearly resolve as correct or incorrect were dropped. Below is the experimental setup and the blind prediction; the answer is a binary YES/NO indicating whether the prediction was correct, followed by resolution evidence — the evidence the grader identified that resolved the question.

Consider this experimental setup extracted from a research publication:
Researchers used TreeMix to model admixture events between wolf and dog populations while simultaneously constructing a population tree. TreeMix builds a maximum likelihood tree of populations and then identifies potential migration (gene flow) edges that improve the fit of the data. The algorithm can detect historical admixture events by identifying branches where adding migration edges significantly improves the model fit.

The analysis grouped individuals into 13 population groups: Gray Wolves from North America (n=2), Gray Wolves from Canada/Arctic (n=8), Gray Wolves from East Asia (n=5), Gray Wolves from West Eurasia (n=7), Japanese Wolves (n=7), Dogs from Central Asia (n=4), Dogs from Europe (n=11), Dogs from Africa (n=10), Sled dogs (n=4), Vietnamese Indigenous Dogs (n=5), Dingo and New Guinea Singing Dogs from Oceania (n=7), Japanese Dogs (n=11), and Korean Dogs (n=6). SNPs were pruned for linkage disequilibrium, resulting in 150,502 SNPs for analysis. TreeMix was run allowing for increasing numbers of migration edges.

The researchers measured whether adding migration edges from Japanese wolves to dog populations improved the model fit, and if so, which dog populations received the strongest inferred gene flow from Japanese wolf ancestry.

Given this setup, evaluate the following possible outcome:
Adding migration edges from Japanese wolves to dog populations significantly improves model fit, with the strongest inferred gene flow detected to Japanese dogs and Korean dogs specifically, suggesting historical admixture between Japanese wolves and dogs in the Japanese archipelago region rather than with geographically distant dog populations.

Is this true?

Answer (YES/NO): NO